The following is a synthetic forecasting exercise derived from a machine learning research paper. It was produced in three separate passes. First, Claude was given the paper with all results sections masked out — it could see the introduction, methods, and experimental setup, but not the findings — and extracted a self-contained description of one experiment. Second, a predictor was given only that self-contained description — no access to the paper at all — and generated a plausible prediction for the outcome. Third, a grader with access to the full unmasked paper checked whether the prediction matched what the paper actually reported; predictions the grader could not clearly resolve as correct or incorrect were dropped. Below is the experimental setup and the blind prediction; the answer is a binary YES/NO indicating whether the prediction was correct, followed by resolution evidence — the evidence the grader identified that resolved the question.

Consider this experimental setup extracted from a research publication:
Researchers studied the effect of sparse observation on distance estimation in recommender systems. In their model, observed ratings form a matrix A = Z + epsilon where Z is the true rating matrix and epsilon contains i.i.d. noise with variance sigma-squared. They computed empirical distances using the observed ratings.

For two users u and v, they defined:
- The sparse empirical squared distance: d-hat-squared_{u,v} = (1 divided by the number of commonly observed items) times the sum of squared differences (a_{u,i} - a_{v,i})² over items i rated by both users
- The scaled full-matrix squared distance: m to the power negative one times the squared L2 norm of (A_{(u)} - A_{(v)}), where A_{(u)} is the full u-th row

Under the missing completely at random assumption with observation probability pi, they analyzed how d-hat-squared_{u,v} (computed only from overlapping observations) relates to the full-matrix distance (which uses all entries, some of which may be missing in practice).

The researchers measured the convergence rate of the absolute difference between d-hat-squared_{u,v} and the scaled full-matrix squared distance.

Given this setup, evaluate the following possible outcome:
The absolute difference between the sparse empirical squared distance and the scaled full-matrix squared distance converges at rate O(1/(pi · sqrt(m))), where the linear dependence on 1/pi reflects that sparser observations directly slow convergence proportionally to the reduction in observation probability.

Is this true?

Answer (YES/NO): YES